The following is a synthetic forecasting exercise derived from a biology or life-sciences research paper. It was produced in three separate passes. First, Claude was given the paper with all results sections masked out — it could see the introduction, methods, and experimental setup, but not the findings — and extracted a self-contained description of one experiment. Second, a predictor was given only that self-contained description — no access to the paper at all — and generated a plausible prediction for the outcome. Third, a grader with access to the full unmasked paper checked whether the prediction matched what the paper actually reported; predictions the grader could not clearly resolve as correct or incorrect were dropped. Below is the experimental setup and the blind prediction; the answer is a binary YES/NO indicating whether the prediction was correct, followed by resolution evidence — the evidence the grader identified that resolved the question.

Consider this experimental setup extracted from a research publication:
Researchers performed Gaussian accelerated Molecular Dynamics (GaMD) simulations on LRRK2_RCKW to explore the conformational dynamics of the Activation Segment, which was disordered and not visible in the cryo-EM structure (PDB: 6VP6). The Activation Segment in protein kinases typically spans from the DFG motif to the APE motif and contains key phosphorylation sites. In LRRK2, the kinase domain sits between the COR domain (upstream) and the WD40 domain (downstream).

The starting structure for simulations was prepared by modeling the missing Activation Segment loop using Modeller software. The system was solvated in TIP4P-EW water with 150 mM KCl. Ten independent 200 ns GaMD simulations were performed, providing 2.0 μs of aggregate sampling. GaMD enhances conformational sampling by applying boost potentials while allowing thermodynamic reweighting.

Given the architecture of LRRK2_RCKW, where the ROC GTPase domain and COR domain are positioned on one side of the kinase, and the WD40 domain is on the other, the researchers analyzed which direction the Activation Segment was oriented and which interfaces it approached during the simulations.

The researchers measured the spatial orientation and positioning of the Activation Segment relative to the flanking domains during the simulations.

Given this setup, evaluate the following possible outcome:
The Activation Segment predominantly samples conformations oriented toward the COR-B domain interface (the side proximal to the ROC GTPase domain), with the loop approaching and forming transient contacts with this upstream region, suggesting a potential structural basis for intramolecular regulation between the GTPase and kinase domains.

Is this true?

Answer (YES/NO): YES